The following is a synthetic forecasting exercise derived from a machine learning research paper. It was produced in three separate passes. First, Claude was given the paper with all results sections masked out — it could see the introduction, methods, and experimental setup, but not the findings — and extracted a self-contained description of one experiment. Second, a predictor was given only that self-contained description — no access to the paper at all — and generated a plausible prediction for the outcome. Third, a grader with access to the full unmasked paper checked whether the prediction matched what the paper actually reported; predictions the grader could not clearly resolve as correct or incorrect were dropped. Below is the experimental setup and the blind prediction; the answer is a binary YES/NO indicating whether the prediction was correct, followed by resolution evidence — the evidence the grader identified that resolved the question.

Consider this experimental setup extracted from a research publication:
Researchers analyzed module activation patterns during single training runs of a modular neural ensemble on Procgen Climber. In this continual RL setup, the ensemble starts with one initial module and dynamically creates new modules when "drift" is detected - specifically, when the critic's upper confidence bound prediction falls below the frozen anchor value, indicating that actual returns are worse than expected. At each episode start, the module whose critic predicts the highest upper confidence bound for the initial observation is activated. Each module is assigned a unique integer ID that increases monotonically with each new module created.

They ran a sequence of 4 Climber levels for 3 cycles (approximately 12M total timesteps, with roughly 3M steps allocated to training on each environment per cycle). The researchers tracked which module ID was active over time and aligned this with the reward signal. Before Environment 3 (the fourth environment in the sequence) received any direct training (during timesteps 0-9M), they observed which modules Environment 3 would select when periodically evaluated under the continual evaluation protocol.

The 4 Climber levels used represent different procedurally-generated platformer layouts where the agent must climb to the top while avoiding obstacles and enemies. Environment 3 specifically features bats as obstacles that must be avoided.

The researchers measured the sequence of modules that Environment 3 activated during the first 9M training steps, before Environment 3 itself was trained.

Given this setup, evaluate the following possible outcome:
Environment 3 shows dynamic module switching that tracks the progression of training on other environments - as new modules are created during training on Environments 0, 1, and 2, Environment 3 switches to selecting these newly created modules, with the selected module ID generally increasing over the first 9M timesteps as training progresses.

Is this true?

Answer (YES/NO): YES